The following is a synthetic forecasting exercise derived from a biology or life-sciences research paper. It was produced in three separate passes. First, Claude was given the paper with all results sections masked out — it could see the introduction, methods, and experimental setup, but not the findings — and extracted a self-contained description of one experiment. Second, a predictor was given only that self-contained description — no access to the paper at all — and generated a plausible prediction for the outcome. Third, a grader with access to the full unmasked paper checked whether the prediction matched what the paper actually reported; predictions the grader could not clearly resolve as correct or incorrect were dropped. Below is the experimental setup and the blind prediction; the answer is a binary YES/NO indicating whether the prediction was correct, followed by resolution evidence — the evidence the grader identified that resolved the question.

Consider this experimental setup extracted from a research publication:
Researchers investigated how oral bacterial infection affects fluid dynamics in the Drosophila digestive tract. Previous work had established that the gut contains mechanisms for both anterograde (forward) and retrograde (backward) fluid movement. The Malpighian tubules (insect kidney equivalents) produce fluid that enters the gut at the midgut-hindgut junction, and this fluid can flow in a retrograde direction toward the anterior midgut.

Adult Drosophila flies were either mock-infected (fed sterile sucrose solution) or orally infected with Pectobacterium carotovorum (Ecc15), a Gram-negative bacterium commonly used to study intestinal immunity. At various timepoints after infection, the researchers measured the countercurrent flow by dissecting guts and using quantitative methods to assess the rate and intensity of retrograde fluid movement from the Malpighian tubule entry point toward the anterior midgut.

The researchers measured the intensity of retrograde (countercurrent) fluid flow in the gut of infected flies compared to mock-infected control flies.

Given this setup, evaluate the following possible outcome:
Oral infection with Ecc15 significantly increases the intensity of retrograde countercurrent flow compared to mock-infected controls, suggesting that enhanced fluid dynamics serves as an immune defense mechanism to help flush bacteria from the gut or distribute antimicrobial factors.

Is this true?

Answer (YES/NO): YES